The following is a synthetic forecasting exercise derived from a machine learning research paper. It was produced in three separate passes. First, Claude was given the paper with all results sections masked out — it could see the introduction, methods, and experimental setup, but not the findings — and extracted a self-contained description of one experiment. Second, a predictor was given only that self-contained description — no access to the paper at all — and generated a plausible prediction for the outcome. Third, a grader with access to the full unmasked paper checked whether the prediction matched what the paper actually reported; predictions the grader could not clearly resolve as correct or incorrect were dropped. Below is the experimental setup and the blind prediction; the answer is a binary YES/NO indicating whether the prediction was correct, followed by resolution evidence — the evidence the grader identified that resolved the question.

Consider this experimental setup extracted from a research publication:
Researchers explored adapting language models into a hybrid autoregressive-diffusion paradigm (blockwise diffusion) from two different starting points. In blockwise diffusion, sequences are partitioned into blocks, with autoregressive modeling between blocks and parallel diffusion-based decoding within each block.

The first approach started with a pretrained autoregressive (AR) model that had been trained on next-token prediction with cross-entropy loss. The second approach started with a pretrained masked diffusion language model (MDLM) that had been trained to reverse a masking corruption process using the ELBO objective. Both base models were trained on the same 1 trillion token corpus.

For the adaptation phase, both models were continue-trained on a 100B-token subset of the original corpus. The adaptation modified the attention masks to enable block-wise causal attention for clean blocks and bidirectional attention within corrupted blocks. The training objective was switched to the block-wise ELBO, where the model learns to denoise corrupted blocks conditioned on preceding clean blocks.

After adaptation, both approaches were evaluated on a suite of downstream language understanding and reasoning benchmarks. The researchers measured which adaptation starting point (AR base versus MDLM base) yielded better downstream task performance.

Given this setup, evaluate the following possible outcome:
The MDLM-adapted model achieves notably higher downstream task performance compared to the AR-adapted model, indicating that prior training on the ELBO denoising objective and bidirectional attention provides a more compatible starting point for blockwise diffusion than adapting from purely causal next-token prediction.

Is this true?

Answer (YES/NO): NO